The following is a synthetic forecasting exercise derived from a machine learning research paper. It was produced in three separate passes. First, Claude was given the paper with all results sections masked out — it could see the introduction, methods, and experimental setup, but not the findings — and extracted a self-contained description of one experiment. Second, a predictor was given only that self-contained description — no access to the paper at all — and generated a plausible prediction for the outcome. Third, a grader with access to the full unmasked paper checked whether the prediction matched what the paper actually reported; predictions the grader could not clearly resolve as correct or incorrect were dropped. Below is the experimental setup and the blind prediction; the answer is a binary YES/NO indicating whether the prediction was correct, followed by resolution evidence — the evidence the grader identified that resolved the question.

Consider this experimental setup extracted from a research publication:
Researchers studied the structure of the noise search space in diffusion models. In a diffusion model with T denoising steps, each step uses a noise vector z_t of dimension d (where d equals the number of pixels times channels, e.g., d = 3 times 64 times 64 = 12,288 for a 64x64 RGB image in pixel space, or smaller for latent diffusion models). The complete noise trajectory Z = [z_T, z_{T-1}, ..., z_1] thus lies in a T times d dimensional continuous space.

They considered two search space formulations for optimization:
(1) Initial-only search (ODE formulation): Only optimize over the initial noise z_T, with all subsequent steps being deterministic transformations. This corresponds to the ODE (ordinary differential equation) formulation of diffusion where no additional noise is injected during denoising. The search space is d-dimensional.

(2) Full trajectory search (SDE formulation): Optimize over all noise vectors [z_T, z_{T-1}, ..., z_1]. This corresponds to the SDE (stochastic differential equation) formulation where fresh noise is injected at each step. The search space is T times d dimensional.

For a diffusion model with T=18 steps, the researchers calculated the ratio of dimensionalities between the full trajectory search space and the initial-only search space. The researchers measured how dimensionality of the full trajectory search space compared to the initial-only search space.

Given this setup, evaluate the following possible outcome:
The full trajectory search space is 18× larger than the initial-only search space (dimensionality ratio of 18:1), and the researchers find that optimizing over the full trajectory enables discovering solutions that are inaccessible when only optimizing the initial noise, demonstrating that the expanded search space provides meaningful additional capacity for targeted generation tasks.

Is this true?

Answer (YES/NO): YES